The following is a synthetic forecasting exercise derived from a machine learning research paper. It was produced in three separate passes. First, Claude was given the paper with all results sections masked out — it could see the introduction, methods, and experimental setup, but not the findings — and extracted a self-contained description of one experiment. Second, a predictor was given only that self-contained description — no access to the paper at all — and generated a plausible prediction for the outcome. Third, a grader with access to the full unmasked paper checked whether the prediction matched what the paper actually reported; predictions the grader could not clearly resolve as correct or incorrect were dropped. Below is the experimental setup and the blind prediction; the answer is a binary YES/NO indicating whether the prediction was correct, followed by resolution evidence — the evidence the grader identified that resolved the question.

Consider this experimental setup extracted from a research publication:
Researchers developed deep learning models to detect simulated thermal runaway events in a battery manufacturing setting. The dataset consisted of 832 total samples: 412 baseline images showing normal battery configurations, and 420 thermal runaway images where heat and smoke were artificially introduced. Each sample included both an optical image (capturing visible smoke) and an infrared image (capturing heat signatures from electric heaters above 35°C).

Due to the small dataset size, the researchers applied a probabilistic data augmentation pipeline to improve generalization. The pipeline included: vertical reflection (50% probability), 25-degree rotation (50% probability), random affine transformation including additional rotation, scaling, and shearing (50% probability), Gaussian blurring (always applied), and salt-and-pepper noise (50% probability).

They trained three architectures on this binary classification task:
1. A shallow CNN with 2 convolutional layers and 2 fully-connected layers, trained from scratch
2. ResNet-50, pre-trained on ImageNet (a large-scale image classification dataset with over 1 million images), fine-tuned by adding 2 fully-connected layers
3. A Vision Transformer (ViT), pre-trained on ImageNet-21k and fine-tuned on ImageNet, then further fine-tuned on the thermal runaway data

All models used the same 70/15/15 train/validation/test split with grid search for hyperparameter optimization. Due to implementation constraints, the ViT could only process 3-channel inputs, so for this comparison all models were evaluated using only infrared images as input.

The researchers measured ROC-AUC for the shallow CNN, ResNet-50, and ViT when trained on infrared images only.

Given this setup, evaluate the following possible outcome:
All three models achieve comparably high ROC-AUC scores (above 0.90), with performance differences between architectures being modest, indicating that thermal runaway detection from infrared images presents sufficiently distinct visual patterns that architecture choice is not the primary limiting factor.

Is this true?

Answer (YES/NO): NO